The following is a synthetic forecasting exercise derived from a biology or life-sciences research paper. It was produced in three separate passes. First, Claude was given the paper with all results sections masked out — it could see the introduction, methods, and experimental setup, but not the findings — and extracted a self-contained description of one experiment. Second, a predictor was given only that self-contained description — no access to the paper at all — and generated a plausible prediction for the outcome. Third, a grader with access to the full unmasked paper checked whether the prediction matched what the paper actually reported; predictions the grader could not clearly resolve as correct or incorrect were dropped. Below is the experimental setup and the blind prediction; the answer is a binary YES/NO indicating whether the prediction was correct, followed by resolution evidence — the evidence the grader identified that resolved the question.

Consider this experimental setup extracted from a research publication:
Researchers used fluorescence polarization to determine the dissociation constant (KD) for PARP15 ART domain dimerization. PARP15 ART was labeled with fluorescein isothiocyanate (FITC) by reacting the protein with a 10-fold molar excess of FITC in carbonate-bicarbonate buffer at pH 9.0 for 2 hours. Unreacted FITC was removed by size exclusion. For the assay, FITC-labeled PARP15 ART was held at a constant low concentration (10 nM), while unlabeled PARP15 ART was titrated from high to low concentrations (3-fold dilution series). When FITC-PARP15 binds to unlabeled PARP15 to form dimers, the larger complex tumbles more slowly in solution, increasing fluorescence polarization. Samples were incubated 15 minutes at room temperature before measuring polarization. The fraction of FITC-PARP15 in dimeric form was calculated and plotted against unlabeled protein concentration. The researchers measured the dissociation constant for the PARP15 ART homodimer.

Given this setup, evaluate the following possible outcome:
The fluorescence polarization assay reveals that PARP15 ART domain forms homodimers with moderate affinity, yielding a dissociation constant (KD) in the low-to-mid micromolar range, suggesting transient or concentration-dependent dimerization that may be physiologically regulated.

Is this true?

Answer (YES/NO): NO